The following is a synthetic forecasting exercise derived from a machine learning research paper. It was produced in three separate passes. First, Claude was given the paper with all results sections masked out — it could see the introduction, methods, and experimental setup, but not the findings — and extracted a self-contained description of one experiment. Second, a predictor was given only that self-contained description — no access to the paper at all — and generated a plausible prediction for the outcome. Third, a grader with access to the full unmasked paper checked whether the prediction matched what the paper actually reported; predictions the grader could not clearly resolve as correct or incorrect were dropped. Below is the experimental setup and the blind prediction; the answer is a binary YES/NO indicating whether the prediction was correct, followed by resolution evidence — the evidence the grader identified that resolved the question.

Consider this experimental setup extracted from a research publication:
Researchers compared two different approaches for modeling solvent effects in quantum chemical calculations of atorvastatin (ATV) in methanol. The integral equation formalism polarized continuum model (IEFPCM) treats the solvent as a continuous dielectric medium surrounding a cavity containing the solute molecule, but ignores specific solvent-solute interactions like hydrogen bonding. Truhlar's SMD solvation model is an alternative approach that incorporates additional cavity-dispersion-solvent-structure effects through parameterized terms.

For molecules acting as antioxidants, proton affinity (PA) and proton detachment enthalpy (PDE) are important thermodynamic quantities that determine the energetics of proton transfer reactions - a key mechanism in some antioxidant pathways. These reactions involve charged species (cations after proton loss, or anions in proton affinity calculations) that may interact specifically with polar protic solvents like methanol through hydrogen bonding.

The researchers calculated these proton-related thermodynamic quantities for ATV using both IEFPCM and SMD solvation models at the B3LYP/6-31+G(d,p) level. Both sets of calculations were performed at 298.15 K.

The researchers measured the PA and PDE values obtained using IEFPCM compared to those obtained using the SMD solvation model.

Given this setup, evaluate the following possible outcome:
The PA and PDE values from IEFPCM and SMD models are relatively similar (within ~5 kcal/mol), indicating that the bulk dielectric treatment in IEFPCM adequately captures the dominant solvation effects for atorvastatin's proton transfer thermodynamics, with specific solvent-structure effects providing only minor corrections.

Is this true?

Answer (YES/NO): NO